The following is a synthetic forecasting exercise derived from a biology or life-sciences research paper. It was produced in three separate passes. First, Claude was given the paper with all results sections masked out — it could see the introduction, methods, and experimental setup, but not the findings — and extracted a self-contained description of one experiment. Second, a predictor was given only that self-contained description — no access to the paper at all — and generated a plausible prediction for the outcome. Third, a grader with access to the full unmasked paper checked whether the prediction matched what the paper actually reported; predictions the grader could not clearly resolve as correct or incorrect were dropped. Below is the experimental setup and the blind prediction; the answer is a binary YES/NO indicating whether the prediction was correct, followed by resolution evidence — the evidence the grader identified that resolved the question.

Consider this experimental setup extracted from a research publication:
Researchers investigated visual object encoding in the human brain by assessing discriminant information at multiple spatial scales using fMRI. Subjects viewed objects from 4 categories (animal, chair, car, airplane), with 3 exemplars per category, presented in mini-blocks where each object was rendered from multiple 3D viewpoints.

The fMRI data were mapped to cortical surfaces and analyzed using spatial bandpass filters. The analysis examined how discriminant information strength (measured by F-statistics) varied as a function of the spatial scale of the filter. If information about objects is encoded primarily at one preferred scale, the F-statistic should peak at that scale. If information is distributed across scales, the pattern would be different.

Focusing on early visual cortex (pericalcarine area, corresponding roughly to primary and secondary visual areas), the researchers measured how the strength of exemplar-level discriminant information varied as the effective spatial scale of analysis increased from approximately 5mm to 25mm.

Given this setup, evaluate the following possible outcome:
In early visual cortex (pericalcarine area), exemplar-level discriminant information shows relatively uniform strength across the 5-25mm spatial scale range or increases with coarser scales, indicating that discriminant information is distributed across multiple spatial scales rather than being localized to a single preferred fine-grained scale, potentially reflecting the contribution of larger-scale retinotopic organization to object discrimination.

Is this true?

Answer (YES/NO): NO